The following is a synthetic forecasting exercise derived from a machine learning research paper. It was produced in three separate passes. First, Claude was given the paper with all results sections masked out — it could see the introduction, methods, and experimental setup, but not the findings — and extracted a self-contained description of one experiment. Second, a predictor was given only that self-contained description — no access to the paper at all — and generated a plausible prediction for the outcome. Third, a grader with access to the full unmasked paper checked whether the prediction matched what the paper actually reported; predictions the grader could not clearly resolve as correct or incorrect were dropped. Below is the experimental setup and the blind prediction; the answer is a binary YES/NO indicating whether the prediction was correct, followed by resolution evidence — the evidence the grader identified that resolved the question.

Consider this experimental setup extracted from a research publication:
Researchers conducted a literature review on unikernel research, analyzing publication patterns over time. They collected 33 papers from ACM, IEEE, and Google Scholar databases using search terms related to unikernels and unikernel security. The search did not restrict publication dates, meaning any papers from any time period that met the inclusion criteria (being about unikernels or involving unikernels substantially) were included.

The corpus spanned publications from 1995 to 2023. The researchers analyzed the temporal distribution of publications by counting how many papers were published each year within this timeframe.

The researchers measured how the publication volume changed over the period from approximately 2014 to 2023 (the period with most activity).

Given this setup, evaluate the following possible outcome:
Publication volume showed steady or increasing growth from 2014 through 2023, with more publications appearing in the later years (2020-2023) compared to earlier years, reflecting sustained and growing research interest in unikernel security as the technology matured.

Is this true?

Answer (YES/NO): NO